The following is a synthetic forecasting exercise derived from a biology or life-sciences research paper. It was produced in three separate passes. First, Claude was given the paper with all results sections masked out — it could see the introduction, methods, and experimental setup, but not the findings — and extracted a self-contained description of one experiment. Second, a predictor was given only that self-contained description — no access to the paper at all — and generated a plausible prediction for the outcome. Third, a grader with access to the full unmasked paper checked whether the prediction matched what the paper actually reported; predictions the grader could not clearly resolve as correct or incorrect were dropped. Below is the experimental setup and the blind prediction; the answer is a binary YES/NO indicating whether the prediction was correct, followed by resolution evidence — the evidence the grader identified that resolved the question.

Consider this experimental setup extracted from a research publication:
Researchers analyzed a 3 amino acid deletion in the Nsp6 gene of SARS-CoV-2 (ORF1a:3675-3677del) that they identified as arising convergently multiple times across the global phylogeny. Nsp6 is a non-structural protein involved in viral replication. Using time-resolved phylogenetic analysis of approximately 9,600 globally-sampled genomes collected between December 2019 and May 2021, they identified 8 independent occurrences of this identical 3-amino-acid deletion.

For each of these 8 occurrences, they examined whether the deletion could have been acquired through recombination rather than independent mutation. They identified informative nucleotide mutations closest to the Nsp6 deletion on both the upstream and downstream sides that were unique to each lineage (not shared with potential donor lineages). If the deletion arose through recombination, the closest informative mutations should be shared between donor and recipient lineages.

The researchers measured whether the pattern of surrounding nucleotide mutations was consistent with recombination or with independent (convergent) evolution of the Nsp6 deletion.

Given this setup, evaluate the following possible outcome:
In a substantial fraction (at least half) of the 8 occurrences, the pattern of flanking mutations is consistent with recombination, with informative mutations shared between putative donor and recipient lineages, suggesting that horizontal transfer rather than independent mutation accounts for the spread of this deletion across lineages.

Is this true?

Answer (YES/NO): NO